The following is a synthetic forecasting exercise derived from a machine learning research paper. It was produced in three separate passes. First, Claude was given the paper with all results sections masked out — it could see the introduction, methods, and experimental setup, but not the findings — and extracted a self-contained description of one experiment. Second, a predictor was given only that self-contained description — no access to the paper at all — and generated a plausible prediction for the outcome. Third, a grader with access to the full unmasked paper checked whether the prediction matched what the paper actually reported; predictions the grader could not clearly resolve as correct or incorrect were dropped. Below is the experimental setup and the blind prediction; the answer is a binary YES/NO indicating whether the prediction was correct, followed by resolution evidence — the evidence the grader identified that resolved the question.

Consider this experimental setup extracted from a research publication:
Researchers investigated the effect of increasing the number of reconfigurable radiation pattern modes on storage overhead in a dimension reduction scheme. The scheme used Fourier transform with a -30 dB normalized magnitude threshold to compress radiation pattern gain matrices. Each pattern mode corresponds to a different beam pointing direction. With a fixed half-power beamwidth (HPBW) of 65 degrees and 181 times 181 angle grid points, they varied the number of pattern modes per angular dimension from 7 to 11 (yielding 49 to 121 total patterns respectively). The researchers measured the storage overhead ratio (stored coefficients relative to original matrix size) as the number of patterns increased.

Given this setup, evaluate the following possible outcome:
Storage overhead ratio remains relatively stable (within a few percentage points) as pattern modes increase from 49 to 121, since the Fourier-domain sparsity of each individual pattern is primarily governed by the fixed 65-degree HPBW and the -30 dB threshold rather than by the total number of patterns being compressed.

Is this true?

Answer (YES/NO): YES